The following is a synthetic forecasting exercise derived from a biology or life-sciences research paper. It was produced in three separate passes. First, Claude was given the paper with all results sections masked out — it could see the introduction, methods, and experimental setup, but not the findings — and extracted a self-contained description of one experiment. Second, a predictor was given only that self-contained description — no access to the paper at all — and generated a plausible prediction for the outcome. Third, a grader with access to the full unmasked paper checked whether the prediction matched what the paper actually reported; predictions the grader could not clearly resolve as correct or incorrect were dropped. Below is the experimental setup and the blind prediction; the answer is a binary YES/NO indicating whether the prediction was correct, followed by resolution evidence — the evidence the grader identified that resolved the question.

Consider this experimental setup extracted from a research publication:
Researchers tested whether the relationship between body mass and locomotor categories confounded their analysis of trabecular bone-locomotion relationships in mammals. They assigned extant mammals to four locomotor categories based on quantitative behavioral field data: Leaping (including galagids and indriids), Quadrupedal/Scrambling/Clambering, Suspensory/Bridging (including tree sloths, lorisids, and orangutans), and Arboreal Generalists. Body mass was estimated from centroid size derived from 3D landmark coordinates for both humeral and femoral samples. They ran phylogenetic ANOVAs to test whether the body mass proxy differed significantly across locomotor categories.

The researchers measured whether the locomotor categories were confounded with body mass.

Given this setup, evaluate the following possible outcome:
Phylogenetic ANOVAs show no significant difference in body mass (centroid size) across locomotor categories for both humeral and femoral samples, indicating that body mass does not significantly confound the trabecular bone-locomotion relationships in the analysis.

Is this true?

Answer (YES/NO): YES